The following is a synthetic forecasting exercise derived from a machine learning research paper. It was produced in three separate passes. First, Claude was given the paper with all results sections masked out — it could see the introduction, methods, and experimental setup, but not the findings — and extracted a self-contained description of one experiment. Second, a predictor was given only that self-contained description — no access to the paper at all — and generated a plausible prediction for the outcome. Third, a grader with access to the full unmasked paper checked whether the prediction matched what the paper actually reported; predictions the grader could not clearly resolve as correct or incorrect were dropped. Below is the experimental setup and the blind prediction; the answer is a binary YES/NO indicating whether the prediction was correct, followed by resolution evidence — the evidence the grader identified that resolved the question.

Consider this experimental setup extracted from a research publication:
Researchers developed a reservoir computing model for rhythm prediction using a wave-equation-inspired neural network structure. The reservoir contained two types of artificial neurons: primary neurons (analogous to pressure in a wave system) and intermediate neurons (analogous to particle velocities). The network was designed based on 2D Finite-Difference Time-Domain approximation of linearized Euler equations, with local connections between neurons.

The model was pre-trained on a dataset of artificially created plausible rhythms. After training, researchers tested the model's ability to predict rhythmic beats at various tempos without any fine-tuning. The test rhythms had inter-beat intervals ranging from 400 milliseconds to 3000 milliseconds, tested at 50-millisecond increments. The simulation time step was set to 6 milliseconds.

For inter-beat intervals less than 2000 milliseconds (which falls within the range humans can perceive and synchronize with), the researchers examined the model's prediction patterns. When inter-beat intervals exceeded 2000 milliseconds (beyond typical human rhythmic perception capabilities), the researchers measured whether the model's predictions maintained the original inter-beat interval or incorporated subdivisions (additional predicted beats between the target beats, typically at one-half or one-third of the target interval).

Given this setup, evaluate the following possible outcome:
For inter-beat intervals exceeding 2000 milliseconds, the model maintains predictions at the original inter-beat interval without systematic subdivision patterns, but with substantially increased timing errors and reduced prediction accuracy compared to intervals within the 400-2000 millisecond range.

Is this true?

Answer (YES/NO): NO